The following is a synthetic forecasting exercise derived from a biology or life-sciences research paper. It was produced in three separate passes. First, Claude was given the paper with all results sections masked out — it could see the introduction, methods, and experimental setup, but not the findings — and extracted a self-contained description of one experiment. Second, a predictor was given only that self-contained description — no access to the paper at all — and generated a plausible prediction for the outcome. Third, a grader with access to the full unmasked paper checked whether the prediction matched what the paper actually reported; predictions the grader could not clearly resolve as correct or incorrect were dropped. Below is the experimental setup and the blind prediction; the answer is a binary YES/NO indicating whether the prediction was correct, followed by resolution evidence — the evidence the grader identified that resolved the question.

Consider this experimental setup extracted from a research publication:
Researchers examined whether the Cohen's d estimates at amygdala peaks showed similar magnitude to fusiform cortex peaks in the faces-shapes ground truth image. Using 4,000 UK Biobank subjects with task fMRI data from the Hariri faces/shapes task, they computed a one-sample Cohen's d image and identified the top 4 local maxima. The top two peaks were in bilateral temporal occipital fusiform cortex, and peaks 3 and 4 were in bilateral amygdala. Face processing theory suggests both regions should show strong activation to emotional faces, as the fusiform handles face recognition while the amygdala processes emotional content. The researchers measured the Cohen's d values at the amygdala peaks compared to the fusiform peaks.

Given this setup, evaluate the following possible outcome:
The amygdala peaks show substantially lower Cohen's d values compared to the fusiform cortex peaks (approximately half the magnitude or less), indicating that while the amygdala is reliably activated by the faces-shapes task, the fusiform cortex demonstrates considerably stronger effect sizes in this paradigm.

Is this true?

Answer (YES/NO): NO